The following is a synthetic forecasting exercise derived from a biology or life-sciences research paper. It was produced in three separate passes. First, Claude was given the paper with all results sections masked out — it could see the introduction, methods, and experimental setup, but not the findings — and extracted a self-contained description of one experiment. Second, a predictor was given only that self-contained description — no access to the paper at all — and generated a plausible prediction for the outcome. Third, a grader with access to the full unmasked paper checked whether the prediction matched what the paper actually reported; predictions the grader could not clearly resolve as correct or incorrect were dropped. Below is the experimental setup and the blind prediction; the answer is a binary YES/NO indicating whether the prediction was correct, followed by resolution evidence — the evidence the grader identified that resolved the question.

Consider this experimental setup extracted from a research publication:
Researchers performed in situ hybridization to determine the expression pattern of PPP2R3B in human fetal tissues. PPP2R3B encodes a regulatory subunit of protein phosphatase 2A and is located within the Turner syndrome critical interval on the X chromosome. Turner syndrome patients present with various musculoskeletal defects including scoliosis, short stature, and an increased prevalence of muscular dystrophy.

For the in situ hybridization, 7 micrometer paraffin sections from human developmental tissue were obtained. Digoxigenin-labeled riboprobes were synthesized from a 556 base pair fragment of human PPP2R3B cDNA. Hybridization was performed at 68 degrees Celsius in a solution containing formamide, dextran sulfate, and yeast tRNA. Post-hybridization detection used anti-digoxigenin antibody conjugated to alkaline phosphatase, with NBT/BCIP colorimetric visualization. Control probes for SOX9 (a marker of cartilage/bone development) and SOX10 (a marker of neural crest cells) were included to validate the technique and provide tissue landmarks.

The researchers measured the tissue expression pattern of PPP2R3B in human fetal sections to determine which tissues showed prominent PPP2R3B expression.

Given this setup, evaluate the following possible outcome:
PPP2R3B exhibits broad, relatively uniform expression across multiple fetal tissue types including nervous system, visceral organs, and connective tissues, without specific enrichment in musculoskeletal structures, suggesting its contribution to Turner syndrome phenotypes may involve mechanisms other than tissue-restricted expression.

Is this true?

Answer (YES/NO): NO